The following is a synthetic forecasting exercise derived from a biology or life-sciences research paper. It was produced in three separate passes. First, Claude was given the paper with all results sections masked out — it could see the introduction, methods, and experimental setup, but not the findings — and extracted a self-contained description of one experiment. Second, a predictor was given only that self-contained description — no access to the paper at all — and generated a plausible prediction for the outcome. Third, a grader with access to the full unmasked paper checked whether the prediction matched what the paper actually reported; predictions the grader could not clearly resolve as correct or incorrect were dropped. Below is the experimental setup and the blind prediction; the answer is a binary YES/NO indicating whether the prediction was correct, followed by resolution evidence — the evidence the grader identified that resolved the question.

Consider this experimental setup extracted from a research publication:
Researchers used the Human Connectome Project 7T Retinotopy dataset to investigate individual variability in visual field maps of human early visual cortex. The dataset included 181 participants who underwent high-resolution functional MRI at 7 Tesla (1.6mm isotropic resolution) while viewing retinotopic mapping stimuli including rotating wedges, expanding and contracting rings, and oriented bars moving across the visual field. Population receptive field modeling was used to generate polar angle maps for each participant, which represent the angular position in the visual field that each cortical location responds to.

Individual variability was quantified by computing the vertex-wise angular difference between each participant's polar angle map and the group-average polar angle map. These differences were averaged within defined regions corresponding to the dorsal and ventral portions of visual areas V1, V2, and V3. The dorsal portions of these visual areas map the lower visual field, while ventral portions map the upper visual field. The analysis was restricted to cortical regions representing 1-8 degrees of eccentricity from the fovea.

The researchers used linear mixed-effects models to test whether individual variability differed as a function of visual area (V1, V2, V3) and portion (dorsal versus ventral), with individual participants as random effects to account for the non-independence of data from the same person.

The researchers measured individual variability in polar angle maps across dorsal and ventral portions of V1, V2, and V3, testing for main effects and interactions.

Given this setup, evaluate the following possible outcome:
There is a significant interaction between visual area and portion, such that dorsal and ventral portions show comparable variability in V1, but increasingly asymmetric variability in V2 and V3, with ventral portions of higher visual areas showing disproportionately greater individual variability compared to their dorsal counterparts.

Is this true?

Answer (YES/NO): NO